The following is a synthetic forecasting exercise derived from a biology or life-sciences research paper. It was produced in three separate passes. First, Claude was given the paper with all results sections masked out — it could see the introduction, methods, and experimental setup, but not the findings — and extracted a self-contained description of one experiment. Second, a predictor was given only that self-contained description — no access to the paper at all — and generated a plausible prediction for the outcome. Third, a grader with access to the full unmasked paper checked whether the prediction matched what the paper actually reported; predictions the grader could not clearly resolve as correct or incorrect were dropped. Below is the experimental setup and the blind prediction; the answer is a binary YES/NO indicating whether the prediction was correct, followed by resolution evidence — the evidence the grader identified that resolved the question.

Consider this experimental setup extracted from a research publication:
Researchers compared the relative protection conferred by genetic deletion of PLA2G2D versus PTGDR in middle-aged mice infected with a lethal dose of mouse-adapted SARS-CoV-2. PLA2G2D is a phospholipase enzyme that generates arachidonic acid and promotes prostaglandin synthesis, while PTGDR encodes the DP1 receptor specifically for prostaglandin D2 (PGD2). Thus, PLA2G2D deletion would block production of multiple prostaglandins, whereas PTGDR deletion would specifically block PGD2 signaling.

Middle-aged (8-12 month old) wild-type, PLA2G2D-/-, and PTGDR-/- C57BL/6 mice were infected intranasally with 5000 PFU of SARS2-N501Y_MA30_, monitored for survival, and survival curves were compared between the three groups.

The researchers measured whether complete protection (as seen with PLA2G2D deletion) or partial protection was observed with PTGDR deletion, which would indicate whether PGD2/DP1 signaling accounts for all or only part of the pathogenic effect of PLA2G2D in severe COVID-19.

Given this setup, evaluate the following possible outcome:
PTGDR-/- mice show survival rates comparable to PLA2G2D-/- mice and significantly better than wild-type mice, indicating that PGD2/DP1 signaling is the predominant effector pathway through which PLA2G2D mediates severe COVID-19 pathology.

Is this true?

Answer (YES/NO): NO